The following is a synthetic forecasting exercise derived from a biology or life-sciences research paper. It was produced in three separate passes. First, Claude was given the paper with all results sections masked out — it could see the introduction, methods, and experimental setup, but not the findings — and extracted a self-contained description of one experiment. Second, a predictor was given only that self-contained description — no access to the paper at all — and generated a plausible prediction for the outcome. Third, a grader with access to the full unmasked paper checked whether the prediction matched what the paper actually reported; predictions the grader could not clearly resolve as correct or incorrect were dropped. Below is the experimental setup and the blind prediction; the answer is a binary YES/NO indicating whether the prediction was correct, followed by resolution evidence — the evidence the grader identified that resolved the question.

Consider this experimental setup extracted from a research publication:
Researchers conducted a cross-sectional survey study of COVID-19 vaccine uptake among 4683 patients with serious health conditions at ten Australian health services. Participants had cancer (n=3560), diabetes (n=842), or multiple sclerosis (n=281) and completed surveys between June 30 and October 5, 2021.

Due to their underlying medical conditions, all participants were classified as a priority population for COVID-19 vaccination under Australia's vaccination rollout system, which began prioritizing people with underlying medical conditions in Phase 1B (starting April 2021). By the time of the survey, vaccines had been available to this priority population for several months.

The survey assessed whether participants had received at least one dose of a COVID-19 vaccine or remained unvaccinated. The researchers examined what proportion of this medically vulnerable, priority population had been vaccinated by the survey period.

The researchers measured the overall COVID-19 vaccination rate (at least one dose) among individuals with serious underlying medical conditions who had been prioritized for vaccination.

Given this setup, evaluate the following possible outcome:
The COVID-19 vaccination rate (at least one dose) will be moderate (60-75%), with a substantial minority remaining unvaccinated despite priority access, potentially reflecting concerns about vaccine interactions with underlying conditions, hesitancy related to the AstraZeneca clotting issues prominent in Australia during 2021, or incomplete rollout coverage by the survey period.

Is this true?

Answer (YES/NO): NO